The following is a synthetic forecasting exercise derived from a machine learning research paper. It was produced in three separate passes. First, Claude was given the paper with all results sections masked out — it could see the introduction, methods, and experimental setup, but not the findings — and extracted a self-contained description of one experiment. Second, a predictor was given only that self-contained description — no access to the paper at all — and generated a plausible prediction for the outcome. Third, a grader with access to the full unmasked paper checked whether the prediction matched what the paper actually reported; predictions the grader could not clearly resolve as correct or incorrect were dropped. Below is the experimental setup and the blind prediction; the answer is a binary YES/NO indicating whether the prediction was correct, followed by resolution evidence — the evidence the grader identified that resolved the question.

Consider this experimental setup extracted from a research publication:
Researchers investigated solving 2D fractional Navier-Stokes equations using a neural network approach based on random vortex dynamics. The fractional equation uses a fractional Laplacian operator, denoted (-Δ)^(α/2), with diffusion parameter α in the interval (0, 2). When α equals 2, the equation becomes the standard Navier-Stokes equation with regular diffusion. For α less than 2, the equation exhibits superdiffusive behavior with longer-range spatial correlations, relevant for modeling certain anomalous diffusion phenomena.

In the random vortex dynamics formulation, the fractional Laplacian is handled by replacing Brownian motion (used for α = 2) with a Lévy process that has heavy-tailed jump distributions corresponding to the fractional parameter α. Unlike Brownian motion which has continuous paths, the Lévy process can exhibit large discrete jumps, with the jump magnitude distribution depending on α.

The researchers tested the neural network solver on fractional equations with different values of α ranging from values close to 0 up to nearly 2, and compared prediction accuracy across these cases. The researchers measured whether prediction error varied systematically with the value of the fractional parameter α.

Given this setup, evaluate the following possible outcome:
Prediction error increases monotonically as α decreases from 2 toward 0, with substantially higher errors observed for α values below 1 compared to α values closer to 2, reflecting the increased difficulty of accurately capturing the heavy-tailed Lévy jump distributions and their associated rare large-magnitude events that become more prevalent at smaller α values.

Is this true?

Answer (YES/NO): YES